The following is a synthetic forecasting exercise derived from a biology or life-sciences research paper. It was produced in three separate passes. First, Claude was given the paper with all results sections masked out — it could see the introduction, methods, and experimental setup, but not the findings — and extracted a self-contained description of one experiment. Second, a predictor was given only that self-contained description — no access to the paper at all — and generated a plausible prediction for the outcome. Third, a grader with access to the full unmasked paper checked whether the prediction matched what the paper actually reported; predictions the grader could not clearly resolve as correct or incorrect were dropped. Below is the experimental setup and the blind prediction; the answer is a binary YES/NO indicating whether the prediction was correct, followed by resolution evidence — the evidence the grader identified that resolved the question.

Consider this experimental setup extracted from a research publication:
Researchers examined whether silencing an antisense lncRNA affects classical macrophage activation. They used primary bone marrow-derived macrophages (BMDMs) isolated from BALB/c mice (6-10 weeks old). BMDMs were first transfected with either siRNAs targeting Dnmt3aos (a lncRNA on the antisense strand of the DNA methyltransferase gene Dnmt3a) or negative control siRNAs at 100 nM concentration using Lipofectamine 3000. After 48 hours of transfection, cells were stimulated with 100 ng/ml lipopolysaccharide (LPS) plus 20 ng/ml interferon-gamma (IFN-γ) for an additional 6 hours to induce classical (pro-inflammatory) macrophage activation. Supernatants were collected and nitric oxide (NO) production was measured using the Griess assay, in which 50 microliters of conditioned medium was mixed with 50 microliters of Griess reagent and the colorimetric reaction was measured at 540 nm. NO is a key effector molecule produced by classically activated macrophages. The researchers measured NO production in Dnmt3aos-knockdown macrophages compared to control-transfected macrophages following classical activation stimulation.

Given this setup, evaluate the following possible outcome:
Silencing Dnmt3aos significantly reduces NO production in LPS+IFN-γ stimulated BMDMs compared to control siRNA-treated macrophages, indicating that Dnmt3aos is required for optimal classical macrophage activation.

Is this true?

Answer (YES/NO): NO